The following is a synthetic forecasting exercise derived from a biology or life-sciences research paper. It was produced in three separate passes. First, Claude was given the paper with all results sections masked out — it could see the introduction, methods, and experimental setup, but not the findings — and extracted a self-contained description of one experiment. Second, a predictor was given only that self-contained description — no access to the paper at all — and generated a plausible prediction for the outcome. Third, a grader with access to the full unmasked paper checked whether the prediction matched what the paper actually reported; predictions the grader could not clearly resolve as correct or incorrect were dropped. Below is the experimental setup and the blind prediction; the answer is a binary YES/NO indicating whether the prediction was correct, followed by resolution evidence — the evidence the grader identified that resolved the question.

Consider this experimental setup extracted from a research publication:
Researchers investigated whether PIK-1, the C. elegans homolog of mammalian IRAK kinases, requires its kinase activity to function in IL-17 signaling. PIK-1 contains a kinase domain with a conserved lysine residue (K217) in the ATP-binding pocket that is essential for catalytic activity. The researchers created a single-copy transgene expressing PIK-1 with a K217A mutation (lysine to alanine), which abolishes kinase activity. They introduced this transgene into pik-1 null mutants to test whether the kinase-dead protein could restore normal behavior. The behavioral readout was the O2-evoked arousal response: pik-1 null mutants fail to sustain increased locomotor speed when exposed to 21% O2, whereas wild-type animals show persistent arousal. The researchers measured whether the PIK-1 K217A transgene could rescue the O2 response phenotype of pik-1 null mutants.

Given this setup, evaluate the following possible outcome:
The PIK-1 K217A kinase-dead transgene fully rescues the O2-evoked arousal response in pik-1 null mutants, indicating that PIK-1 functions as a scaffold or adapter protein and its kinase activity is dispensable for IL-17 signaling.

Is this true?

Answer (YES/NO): YES